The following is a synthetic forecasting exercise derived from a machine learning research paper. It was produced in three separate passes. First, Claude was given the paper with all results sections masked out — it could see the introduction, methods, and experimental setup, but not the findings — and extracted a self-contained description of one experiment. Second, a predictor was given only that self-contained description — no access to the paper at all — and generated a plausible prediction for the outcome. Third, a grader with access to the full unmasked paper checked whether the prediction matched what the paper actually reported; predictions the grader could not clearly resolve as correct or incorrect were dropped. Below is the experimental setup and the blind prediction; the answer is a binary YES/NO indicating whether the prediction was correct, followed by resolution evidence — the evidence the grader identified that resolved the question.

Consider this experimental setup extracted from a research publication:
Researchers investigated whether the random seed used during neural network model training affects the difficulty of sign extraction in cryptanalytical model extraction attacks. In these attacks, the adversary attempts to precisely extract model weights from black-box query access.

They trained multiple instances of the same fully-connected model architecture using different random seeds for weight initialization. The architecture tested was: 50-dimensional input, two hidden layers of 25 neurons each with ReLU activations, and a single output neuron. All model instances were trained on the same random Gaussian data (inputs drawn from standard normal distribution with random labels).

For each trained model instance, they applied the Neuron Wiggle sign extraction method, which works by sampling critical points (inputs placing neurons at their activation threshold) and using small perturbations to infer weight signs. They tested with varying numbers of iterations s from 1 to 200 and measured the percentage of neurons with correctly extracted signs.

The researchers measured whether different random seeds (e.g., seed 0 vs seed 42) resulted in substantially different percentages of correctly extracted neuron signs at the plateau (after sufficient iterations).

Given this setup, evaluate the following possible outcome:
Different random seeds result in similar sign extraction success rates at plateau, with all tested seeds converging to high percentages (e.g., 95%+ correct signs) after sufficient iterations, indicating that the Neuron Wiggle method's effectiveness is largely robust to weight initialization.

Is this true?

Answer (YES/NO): NO